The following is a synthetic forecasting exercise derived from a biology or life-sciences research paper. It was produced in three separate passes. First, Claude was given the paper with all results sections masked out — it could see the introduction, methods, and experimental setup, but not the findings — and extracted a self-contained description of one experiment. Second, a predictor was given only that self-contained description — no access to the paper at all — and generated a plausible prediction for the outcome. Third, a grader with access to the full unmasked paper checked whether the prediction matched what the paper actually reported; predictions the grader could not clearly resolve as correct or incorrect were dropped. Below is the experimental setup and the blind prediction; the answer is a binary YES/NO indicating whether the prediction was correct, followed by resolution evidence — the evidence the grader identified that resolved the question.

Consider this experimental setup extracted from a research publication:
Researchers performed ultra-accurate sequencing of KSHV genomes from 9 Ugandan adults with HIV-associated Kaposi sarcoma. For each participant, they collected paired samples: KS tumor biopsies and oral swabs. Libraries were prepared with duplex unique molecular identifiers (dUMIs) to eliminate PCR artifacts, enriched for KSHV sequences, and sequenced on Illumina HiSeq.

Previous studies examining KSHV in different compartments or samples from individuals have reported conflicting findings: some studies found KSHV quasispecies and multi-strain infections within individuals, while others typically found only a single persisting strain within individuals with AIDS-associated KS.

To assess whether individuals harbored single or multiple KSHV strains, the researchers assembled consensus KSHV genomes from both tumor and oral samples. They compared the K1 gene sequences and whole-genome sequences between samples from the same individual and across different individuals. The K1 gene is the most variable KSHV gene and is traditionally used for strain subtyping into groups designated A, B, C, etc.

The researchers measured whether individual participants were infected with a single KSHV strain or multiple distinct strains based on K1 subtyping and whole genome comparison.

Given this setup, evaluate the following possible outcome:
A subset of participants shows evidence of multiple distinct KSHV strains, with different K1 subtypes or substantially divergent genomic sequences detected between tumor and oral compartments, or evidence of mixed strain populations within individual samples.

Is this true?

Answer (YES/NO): NO